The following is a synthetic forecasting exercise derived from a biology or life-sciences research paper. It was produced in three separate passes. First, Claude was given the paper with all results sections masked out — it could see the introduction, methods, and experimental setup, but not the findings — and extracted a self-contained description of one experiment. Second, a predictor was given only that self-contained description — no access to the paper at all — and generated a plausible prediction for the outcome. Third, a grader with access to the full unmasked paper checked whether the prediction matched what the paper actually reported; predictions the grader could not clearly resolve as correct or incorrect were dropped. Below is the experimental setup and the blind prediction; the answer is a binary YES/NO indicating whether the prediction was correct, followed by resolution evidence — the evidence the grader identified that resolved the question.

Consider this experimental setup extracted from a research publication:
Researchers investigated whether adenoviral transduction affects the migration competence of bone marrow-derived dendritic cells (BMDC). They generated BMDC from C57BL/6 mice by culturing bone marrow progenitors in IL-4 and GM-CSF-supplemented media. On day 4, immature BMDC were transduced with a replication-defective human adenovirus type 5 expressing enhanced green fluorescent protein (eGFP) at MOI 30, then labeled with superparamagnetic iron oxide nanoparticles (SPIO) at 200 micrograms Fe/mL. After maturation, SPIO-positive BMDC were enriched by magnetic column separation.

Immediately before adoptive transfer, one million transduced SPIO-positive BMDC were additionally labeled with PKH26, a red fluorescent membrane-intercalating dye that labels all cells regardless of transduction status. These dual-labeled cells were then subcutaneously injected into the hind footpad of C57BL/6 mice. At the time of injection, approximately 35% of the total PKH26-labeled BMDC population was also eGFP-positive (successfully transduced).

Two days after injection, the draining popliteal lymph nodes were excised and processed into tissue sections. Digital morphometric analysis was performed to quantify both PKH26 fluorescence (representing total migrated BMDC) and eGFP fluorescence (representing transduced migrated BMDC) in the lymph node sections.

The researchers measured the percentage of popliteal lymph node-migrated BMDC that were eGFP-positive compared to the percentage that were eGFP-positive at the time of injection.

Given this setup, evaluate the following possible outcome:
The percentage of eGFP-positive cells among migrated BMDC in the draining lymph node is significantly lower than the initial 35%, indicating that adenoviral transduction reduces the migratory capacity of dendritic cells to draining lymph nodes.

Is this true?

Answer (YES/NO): NO